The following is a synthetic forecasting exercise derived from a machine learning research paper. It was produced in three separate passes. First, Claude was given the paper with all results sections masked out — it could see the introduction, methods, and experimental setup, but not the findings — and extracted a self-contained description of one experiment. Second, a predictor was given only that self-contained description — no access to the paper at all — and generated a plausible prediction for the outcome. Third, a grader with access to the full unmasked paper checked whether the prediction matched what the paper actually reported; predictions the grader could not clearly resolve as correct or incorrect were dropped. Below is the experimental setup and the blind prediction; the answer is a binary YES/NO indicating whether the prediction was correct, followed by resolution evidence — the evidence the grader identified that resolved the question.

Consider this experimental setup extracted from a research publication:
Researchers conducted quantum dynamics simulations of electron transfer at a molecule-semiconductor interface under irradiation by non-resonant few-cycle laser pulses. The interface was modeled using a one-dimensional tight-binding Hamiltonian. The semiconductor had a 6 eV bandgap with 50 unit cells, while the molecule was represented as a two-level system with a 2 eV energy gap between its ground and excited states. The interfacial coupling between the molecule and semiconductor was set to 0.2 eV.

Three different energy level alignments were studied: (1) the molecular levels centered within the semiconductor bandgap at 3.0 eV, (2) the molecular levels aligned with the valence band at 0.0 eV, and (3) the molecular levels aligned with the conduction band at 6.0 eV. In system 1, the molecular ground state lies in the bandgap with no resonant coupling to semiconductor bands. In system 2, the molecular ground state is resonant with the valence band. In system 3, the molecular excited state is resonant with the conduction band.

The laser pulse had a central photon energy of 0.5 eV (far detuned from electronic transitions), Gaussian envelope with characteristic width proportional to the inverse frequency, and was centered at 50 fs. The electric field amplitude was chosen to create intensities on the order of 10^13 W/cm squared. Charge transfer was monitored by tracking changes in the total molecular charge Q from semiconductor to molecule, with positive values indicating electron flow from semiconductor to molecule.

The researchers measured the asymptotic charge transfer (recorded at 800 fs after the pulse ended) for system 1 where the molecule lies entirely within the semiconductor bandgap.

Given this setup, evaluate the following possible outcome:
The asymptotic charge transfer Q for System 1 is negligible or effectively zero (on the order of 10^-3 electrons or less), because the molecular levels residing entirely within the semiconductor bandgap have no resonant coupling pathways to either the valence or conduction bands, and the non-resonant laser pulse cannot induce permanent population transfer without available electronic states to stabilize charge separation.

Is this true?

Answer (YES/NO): NO